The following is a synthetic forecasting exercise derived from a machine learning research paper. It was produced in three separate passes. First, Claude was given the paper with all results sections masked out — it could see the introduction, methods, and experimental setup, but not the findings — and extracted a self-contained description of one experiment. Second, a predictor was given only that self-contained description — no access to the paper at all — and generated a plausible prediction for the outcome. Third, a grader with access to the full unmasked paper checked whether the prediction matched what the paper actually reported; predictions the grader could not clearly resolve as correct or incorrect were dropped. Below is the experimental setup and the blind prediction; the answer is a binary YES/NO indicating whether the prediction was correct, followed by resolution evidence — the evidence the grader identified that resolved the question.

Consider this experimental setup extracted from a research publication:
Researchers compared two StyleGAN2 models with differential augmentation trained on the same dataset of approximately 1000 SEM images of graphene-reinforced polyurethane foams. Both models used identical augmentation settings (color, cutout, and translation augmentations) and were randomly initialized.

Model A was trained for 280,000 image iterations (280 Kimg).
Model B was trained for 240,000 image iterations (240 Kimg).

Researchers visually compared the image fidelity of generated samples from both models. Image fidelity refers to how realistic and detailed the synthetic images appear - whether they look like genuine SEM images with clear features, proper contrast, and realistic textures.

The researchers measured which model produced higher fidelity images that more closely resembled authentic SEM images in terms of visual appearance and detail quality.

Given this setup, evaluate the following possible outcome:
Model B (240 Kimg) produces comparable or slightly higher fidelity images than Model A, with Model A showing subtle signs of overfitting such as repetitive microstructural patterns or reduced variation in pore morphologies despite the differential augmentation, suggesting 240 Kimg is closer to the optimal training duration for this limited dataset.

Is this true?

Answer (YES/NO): NO